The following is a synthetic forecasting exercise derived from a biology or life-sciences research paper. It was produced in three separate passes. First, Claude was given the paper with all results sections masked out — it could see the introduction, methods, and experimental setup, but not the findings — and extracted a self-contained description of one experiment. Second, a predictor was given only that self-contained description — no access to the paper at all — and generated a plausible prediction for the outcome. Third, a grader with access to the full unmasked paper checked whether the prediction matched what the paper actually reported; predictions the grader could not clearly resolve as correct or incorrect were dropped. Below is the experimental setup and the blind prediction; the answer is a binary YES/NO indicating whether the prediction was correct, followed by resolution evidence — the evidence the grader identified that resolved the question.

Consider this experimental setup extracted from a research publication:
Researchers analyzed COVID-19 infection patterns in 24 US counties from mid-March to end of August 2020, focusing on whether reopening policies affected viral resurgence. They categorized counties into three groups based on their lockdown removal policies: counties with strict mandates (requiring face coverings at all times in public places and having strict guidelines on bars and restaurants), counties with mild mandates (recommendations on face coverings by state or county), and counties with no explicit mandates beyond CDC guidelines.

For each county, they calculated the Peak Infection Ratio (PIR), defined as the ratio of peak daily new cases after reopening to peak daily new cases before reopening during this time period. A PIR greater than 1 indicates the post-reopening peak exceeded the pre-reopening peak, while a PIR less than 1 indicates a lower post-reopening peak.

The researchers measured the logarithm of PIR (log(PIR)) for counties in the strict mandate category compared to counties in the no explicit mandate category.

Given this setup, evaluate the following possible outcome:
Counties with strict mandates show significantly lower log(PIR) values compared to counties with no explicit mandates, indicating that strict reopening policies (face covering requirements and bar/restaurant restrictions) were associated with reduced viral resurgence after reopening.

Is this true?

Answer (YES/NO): YES